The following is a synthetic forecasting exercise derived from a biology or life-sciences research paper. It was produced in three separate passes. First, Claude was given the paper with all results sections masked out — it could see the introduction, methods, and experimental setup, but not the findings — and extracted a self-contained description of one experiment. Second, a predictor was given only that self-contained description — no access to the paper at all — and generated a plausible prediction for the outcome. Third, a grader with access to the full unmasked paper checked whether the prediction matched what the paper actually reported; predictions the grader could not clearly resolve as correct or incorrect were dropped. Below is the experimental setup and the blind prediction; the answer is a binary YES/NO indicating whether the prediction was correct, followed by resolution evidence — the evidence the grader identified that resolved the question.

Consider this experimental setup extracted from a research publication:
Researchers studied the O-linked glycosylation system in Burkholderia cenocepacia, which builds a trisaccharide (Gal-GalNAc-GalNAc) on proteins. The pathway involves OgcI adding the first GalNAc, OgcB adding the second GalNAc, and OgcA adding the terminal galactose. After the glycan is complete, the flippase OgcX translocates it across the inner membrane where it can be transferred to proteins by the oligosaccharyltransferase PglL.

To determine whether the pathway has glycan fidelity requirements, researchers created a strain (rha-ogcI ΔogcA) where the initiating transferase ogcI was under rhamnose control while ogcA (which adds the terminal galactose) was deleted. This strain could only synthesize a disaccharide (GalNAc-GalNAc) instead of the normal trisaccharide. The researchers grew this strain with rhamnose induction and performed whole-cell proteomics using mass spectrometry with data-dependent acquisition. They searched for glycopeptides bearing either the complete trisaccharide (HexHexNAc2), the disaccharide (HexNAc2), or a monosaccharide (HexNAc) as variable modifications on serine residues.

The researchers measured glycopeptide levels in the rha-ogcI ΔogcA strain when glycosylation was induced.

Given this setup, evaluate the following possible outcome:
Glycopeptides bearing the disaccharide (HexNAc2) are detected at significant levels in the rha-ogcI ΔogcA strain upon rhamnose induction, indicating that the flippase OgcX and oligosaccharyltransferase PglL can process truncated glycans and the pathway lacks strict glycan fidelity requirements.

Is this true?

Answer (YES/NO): NO